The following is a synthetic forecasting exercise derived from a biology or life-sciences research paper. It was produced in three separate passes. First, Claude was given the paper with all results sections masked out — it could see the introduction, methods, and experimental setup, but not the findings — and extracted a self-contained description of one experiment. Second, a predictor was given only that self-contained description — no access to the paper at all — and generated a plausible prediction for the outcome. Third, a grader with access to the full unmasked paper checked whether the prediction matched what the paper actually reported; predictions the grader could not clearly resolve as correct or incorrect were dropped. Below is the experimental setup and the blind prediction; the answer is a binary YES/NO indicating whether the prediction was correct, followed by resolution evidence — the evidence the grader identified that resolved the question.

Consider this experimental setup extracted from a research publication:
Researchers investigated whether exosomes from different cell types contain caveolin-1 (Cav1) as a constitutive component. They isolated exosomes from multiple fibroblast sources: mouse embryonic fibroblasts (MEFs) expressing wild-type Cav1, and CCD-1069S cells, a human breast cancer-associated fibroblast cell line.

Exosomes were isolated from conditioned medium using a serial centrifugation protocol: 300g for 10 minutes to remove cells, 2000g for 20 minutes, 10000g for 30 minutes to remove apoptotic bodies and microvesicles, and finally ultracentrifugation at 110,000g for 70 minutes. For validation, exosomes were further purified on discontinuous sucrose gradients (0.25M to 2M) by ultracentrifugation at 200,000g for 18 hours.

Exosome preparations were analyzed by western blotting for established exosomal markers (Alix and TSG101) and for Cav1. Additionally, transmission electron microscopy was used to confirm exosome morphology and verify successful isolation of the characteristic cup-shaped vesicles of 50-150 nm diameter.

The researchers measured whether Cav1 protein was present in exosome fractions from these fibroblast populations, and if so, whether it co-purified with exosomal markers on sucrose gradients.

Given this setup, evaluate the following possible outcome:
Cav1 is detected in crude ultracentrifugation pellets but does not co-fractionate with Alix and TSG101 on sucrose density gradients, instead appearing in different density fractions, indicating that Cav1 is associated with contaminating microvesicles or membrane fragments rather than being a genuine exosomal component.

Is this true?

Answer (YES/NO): NO